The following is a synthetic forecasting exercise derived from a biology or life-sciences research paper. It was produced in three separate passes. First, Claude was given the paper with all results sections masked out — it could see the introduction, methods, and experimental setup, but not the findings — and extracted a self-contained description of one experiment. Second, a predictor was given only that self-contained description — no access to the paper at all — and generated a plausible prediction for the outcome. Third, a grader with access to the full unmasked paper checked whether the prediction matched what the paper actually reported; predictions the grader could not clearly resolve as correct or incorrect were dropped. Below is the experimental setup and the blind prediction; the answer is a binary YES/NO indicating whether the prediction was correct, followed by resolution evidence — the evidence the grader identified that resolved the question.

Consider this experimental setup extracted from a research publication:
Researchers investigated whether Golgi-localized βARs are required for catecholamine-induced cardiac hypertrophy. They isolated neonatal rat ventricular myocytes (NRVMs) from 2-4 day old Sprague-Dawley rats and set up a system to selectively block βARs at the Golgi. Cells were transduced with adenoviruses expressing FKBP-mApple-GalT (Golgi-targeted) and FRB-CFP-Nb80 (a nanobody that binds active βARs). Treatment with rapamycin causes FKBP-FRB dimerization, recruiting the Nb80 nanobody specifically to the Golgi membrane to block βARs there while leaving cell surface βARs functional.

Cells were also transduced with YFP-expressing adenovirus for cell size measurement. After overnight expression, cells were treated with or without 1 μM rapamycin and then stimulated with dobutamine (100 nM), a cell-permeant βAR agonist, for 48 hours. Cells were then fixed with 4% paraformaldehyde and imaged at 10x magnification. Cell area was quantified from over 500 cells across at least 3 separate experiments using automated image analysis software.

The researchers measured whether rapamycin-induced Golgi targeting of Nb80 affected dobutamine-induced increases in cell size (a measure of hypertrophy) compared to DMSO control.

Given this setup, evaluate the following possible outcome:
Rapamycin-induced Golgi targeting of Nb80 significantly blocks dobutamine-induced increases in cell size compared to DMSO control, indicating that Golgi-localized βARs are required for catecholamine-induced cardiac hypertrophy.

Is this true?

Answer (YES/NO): YES